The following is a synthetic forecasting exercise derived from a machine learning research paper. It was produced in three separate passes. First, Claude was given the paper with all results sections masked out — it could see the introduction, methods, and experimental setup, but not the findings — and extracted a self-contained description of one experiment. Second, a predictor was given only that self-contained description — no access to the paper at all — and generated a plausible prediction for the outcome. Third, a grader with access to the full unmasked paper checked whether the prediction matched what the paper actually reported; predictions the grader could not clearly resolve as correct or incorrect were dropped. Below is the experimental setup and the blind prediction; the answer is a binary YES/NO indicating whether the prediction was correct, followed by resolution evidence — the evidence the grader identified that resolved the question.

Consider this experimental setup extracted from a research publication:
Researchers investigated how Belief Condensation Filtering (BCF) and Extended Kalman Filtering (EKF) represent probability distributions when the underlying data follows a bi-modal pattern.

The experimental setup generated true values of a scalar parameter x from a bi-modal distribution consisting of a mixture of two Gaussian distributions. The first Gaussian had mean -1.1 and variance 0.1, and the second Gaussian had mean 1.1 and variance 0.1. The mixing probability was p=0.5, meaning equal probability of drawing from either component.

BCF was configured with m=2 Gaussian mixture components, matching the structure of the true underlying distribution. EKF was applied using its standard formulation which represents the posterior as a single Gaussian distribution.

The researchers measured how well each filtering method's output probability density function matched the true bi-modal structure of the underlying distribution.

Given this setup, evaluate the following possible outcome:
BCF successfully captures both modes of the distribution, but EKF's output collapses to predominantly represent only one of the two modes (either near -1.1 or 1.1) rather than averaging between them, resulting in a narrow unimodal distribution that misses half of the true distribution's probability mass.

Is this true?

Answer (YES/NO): NO